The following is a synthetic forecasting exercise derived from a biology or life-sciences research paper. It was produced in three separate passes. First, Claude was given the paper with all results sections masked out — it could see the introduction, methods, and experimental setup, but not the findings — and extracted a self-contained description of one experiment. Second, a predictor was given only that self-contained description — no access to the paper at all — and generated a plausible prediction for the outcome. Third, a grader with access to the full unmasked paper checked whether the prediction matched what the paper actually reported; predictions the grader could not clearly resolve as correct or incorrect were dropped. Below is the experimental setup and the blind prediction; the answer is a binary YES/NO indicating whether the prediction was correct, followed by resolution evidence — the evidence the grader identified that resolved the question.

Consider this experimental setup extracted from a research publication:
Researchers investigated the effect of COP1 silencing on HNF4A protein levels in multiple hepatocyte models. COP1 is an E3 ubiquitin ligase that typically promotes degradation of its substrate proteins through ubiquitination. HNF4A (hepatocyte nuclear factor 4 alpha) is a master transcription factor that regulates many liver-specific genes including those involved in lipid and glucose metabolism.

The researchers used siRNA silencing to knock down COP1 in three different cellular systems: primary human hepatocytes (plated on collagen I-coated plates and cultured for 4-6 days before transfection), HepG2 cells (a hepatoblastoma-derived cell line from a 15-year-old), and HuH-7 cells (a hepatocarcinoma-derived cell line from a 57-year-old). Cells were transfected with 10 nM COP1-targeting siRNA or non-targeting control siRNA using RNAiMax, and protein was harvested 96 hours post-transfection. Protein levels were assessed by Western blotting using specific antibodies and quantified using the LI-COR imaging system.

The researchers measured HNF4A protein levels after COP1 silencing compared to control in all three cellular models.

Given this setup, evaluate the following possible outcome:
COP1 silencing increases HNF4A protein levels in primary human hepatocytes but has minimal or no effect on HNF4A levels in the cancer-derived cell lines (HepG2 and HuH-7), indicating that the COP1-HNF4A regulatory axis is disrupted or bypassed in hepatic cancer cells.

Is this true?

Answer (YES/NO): NO